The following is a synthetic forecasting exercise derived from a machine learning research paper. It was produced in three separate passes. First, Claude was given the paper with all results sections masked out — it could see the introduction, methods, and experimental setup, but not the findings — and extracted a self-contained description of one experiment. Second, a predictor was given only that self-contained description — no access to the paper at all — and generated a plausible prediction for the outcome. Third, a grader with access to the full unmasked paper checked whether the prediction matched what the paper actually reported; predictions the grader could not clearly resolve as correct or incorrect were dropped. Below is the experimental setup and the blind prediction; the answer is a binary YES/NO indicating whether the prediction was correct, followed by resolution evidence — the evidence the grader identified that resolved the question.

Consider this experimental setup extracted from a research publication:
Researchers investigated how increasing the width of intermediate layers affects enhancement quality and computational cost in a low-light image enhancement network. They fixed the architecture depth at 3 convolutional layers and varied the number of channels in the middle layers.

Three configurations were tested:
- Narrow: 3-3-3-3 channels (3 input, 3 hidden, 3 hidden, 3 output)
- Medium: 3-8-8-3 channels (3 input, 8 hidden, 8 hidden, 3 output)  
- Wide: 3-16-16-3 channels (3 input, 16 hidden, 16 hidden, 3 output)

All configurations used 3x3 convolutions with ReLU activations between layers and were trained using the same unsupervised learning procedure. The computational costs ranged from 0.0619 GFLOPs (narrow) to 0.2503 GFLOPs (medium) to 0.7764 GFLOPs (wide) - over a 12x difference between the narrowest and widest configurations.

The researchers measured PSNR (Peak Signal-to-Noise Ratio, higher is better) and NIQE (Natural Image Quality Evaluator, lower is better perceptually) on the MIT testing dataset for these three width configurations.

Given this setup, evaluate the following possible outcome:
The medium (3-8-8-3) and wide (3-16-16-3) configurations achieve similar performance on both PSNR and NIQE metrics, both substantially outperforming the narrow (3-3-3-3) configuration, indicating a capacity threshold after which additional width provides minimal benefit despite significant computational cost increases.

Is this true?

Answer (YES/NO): NO